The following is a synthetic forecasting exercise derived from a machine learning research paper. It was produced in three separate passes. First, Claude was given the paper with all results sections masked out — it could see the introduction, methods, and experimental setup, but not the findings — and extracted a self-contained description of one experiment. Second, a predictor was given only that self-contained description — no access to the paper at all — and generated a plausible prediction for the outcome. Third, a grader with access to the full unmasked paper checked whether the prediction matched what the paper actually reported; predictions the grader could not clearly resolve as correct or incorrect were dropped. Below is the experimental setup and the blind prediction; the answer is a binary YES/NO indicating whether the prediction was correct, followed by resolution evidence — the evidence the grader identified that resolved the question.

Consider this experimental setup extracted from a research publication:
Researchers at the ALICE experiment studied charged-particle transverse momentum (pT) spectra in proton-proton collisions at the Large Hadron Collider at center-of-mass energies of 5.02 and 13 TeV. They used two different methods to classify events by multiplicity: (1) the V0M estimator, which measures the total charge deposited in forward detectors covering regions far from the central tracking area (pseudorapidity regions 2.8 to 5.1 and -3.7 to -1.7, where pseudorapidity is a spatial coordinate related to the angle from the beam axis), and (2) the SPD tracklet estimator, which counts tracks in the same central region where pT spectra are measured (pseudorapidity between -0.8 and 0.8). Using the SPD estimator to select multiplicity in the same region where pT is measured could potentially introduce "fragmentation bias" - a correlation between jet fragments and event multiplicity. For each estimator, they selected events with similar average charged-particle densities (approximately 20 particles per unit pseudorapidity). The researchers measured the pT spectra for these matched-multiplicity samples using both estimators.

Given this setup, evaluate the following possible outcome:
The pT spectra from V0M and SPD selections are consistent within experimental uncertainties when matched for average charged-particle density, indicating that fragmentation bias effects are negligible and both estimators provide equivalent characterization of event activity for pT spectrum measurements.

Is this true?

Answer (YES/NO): NO